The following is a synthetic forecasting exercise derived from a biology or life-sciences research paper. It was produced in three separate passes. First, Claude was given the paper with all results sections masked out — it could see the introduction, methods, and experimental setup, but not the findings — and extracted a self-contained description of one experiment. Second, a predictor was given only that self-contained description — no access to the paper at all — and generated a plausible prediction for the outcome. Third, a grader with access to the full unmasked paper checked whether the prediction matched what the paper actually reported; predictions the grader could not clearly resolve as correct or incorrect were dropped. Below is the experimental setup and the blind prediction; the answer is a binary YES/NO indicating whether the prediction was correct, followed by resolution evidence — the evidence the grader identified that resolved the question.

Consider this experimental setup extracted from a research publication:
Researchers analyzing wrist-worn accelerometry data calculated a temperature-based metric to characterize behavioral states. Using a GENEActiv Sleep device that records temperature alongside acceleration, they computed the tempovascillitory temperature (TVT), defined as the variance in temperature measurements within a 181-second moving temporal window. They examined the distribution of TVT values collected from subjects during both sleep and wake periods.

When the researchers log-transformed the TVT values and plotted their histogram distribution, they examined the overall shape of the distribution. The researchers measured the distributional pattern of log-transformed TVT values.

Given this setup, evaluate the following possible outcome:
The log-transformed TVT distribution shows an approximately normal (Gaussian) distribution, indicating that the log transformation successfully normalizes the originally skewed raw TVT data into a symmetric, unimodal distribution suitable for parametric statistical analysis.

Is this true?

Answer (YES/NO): NO